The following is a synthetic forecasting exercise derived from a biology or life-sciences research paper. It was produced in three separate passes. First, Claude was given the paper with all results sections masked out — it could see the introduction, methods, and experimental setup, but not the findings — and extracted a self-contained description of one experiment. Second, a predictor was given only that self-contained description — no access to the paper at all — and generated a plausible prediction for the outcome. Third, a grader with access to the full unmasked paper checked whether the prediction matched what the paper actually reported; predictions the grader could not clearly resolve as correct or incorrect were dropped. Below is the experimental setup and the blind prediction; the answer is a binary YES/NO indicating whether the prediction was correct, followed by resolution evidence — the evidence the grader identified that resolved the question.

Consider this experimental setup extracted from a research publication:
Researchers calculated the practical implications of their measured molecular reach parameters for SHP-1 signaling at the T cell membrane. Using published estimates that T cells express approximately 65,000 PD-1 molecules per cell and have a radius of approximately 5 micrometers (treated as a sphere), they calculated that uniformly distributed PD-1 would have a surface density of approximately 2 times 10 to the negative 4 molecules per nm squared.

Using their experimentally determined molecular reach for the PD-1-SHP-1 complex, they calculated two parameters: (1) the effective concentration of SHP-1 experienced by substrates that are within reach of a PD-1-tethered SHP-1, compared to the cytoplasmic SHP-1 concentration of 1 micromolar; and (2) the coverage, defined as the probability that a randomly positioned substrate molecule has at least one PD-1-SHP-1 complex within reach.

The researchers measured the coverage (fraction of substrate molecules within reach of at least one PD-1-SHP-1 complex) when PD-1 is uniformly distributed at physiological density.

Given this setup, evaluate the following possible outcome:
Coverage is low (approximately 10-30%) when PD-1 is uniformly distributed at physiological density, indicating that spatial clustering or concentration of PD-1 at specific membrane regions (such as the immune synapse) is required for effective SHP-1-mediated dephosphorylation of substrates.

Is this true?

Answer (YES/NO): YES